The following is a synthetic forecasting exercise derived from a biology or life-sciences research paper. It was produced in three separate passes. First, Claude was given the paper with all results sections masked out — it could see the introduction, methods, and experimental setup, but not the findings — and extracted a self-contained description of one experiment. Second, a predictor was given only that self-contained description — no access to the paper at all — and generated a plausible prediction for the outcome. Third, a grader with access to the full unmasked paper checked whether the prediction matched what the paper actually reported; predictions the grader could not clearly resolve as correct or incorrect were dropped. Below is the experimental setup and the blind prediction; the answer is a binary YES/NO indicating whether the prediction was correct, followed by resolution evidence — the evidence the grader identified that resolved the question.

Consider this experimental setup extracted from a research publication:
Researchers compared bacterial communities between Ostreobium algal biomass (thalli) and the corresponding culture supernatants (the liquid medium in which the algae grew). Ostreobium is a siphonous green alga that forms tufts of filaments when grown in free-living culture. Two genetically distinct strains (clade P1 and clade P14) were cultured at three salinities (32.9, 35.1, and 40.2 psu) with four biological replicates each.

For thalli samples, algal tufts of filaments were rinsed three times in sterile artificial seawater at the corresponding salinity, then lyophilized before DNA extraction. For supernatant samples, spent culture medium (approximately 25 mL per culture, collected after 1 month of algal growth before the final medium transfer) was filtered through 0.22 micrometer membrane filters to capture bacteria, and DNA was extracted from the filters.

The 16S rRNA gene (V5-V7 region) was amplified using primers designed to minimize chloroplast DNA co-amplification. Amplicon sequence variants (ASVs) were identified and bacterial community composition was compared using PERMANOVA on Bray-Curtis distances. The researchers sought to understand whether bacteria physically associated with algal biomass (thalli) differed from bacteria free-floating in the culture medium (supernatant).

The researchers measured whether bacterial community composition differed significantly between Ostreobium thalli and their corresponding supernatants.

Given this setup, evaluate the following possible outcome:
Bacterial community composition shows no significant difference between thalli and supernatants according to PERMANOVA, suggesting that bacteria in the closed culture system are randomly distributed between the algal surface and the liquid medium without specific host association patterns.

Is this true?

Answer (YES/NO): YES